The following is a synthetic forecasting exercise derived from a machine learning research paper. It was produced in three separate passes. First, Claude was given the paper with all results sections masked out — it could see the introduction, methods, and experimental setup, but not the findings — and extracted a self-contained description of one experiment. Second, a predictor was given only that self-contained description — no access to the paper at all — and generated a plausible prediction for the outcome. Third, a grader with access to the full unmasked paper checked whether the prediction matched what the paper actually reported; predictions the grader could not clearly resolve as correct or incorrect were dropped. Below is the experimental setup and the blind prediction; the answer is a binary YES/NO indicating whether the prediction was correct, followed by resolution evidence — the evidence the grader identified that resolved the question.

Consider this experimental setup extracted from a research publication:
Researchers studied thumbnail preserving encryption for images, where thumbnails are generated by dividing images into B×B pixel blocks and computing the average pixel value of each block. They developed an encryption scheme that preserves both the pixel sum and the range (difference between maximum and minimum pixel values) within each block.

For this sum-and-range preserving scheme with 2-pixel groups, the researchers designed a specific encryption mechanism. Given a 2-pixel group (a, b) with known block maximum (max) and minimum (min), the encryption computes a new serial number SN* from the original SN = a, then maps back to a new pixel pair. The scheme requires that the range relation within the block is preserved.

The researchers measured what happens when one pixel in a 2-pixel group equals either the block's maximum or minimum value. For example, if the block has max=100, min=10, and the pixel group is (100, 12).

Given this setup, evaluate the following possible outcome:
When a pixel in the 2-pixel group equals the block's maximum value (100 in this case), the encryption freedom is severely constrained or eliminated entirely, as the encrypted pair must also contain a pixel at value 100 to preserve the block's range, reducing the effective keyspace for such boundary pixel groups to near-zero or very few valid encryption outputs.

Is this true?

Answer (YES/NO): NO